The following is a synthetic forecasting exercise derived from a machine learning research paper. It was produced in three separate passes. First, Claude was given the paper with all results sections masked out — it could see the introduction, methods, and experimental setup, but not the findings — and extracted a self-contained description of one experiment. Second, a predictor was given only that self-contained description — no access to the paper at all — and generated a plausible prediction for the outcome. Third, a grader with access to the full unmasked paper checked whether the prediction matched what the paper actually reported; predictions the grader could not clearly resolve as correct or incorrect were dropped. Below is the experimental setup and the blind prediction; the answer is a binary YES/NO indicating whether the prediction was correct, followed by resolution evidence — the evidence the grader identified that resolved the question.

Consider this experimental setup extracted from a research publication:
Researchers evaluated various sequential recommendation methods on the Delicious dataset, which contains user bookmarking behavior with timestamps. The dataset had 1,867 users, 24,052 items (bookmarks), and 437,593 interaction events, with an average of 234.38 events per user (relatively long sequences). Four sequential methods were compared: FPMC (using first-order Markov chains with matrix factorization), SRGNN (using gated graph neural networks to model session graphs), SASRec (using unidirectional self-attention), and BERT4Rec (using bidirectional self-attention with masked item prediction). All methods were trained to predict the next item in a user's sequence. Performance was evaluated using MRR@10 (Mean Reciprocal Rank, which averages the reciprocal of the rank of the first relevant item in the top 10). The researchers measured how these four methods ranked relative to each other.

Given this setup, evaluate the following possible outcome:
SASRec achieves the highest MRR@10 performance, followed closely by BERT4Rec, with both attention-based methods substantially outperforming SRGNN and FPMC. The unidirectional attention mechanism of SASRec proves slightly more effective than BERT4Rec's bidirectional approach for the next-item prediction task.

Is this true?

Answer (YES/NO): NO